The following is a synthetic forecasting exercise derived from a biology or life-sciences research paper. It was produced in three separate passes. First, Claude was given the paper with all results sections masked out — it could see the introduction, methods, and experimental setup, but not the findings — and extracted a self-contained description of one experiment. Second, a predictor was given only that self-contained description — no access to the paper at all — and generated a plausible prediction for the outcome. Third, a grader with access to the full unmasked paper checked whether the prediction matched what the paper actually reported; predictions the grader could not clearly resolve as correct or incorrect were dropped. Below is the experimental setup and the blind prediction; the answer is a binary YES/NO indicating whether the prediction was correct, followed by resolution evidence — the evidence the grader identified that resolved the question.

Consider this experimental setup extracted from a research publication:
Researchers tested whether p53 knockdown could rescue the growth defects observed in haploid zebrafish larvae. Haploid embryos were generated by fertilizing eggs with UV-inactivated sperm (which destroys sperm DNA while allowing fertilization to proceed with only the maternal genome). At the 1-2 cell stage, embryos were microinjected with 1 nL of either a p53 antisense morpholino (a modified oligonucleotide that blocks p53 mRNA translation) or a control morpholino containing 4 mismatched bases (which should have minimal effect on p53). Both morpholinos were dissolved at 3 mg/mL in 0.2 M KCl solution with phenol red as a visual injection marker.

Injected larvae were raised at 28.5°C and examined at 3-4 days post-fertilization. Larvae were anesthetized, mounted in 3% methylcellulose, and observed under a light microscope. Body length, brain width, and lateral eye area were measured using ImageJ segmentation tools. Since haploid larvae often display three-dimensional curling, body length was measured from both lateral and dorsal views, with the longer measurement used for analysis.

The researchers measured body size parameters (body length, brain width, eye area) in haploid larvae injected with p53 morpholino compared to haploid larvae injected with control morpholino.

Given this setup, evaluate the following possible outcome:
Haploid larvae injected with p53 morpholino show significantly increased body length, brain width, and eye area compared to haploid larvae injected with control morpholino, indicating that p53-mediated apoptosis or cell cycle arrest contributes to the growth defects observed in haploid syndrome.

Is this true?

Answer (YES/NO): NO